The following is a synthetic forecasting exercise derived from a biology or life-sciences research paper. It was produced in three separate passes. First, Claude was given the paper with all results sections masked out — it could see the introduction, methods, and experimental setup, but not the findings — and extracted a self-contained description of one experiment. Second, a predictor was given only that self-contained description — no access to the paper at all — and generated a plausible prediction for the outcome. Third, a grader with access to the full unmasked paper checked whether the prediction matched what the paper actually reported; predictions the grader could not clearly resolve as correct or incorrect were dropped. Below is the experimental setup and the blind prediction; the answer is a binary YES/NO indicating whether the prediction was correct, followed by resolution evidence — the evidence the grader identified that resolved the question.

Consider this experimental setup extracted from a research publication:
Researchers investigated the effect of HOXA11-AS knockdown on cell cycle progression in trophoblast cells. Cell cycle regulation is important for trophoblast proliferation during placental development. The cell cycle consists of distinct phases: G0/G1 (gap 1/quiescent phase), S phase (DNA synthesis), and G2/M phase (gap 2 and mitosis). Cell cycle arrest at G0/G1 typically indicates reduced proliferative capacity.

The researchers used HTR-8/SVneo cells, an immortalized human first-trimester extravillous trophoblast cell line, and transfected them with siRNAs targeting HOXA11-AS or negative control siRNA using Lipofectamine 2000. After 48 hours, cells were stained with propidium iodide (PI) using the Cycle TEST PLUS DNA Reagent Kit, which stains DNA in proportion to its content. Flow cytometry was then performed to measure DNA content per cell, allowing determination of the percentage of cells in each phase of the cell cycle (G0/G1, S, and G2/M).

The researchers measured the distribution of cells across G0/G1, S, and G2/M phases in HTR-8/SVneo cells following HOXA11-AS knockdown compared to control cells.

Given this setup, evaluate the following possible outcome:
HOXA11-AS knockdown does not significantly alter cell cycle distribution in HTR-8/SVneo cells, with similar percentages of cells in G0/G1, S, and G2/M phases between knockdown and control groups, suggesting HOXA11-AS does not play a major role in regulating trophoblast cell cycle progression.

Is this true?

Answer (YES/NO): NO